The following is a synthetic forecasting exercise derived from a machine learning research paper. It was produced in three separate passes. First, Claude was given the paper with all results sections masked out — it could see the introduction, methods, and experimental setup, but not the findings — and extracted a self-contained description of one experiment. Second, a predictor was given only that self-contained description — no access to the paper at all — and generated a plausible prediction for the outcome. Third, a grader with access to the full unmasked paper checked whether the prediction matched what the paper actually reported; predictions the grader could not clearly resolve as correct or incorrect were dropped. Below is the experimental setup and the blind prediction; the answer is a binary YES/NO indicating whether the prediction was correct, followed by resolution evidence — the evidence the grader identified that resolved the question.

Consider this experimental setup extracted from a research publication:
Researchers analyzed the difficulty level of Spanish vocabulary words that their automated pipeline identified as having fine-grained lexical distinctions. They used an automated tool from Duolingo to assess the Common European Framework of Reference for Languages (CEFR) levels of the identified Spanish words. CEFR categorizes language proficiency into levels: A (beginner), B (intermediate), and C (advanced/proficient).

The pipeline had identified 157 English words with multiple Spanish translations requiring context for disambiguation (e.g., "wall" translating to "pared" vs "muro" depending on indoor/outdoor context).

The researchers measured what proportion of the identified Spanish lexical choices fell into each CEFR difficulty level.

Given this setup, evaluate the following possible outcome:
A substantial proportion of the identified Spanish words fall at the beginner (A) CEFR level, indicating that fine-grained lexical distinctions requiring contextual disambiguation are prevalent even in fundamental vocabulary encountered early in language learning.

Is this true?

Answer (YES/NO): NO